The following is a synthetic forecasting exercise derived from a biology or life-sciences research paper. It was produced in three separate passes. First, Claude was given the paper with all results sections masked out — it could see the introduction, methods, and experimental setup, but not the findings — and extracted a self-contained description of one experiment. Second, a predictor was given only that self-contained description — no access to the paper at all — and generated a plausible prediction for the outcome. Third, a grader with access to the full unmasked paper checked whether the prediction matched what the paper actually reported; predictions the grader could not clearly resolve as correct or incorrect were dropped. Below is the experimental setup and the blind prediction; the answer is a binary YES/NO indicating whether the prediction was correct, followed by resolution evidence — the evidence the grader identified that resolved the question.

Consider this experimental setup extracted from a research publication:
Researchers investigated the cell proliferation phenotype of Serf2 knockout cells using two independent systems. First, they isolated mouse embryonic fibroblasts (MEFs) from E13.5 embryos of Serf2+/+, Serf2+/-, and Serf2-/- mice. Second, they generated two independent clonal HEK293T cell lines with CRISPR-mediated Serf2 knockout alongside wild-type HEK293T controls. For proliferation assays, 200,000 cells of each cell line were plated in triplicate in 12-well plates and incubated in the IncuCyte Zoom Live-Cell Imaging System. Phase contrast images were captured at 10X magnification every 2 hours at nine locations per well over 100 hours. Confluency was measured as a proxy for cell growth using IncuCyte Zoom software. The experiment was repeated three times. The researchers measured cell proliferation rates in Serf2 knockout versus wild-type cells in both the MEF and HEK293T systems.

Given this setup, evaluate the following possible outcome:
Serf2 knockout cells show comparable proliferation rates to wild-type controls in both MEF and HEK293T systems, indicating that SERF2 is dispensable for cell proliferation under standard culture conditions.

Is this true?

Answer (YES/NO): NO